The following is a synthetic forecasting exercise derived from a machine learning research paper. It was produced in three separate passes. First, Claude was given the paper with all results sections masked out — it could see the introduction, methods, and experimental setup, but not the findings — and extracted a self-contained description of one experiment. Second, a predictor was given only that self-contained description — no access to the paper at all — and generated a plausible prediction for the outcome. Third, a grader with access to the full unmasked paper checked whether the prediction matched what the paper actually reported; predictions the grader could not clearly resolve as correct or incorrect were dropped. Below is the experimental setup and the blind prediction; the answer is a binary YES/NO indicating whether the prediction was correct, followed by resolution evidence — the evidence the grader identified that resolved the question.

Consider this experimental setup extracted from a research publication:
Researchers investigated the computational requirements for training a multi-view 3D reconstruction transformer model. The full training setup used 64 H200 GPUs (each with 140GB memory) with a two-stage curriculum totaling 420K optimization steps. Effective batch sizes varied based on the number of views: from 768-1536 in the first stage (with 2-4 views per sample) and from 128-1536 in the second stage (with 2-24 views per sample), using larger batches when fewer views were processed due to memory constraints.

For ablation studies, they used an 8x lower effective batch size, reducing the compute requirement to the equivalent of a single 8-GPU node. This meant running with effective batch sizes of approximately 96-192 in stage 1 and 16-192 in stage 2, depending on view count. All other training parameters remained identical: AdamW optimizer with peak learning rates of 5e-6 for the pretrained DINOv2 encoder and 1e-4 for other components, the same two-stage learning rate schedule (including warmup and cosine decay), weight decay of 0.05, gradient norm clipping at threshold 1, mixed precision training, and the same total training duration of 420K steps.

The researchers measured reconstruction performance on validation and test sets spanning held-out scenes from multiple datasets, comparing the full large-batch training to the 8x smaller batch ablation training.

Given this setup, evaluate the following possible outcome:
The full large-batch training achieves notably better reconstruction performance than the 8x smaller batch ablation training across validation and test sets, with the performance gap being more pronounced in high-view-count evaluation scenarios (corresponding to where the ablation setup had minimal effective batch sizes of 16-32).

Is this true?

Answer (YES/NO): NO